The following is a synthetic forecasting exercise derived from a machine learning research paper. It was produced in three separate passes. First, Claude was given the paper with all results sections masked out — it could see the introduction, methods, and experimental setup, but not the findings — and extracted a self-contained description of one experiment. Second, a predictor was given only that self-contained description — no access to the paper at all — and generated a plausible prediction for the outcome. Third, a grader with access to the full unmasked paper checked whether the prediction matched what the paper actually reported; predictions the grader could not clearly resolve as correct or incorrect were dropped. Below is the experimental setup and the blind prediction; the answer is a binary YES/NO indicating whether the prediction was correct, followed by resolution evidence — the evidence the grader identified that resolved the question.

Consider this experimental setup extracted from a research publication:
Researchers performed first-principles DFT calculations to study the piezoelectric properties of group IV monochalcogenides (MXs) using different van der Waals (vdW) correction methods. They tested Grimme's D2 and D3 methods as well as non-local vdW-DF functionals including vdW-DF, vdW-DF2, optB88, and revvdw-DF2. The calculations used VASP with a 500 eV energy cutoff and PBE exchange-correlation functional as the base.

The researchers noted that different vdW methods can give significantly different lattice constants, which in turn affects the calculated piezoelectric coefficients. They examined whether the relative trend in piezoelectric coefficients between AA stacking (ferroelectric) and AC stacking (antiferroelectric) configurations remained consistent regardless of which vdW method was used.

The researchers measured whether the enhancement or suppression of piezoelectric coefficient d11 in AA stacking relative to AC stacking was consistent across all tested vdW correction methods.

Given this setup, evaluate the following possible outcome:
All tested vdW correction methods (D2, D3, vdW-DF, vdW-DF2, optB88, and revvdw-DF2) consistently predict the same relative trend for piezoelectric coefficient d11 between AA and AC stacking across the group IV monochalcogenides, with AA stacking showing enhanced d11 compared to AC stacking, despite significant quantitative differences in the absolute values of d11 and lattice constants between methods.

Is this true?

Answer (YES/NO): NO